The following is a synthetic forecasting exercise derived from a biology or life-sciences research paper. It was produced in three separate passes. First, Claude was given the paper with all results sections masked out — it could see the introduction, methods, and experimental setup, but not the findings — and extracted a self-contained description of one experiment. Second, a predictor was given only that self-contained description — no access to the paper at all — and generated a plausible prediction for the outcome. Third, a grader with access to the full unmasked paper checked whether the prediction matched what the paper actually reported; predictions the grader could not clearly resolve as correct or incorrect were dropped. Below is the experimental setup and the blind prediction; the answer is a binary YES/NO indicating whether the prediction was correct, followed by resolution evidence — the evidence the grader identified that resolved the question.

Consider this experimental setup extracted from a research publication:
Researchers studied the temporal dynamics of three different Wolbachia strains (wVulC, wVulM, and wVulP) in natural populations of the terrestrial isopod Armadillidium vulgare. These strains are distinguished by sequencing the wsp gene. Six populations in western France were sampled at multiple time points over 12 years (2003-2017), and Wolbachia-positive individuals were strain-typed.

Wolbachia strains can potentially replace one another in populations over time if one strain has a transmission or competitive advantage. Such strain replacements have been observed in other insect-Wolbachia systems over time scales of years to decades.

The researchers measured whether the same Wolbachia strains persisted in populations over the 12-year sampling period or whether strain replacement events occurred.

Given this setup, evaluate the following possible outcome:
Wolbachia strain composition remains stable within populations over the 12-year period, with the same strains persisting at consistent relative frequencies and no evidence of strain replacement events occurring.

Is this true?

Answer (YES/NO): NO